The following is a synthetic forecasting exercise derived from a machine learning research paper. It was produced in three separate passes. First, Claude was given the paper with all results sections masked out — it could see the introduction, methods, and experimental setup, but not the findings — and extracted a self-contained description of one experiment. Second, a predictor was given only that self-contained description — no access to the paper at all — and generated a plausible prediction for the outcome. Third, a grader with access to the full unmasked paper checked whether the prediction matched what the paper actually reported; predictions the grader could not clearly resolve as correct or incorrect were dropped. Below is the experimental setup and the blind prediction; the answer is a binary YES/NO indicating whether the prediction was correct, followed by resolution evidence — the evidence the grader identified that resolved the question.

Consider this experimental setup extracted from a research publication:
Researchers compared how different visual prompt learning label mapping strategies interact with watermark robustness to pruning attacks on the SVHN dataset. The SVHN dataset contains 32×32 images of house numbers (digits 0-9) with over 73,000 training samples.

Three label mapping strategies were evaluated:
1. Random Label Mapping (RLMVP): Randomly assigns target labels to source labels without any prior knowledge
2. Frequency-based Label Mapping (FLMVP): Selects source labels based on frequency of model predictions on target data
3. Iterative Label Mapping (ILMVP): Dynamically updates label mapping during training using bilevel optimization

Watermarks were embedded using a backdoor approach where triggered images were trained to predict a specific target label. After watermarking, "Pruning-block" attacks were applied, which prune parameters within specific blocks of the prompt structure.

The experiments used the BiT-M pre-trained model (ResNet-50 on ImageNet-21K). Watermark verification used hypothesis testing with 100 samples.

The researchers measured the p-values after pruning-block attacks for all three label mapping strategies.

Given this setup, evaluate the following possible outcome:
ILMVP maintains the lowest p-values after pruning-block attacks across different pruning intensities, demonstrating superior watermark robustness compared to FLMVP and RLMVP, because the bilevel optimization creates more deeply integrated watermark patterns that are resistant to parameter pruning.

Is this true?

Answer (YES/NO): NO